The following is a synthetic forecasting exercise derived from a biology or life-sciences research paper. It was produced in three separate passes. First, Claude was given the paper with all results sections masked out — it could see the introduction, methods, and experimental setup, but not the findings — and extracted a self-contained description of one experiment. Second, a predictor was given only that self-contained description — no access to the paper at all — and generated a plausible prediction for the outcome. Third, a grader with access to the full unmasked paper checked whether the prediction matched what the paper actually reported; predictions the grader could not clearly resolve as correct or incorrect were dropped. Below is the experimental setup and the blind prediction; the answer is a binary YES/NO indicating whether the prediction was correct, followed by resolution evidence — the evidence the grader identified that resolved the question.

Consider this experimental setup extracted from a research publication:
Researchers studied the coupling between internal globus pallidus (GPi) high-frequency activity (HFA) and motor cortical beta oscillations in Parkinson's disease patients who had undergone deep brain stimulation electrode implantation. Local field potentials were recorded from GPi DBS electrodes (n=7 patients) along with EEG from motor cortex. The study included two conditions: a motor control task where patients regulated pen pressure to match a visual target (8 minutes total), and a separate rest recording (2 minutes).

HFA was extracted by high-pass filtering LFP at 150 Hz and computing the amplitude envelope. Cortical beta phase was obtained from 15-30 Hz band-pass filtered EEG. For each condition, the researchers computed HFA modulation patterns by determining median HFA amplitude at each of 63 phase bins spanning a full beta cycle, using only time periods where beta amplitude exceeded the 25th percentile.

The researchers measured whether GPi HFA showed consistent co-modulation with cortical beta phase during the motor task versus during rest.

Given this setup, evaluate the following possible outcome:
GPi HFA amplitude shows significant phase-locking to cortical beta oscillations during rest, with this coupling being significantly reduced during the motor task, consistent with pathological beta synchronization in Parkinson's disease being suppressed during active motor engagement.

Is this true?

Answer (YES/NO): NO